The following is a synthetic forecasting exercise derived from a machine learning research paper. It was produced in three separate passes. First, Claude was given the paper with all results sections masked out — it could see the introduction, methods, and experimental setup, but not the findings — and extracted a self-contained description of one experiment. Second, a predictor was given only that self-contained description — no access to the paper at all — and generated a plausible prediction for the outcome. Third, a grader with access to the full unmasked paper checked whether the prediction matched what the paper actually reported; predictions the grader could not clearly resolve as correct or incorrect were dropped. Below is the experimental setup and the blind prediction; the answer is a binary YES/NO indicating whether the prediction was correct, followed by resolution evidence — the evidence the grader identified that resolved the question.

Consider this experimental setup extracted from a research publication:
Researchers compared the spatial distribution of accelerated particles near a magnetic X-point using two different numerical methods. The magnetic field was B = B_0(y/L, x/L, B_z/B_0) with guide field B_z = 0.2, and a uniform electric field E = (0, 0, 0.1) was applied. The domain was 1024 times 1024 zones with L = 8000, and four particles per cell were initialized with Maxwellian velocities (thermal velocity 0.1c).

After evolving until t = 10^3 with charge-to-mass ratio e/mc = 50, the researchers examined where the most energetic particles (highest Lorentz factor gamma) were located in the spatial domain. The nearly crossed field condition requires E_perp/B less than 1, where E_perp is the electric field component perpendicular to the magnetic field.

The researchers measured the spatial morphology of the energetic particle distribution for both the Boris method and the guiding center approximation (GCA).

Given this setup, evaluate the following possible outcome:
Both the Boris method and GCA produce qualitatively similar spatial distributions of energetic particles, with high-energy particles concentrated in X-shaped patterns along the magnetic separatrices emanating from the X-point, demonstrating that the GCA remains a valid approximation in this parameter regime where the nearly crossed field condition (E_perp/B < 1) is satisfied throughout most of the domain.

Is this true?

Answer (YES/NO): NO